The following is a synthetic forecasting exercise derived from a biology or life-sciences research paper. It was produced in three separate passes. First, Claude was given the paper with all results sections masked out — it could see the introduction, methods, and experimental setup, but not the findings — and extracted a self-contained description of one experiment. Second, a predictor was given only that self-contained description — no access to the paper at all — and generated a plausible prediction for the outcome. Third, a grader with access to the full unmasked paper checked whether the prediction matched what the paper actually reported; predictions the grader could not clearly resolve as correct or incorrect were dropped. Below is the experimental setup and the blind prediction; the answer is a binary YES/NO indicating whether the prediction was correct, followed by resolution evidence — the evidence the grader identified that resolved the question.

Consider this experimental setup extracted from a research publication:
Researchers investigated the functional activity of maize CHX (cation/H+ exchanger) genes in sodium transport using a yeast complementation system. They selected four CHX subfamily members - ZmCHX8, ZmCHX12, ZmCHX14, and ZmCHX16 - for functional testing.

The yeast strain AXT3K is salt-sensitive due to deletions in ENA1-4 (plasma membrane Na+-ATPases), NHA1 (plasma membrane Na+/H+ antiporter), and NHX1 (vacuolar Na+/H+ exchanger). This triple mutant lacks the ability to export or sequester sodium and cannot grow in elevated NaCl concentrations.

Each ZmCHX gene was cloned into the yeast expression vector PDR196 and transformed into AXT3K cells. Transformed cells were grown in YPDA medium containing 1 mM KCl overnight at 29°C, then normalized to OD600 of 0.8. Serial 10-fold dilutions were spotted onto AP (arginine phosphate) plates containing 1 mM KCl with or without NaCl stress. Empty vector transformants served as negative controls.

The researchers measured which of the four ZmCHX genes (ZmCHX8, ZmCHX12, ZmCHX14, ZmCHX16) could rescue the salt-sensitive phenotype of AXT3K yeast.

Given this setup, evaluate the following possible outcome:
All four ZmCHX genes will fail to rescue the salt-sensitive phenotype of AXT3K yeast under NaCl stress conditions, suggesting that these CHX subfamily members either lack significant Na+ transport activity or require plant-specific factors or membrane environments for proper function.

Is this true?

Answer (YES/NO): NO